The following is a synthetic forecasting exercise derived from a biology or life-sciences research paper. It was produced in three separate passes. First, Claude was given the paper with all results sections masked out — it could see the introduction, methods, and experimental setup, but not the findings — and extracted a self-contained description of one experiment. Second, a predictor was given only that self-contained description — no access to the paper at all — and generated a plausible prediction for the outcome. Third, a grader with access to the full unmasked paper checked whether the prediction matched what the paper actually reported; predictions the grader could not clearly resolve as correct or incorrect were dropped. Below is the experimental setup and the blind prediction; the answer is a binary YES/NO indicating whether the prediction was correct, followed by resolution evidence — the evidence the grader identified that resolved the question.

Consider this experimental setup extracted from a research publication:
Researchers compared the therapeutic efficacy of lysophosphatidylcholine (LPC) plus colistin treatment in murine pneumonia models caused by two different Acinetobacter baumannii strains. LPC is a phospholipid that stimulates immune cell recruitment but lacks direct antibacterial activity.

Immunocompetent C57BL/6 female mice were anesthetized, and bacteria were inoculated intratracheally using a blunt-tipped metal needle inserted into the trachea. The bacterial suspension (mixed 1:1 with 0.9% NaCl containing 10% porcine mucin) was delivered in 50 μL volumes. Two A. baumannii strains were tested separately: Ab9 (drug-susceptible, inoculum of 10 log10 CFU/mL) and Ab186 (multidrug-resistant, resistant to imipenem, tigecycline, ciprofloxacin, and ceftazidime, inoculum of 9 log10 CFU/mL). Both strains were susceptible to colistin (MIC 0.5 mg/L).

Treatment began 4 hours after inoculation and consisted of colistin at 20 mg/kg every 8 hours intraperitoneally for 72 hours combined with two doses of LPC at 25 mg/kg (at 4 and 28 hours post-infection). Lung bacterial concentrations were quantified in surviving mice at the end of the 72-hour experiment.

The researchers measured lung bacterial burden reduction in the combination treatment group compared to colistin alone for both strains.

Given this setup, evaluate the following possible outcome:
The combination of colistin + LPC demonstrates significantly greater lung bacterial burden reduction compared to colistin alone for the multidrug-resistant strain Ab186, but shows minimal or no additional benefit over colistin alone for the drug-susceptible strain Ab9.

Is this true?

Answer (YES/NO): NO